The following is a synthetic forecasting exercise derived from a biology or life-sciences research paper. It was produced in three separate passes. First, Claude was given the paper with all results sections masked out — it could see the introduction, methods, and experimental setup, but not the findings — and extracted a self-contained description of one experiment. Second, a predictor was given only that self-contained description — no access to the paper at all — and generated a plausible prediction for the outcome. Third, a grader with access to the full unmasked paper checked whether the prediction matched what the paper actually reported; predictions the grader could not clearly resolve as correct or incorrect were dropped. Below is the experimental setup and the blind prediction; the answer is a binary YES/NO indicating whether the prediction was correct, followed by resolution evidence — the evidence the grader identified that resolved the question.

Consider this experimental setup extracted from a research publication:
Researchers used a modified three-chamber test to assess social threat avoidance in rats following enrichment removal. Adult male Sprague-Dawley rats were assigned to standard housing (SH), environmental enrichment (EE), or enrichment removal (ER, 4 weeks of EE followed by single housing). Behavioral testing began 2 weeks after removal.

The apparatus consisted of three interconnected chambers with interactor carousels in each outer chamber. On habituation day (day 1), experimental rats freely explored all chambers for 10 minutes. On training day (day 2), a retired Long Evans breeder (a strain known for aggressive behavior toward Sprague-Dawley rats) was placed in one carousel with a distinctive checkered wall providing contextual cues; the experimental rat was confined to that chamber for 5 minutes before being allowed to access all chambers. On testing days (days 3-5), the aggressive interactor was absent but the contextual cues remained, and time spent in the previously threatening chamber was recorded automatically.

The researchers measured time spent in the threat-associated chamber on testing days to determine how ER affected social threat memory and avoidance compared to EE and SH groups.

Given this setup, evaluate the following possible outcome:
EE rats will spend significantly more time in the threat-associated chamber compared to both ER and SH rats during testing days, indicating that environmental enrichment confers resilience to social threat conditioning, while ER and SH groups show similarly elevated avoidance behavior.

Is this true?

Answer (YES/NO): NO